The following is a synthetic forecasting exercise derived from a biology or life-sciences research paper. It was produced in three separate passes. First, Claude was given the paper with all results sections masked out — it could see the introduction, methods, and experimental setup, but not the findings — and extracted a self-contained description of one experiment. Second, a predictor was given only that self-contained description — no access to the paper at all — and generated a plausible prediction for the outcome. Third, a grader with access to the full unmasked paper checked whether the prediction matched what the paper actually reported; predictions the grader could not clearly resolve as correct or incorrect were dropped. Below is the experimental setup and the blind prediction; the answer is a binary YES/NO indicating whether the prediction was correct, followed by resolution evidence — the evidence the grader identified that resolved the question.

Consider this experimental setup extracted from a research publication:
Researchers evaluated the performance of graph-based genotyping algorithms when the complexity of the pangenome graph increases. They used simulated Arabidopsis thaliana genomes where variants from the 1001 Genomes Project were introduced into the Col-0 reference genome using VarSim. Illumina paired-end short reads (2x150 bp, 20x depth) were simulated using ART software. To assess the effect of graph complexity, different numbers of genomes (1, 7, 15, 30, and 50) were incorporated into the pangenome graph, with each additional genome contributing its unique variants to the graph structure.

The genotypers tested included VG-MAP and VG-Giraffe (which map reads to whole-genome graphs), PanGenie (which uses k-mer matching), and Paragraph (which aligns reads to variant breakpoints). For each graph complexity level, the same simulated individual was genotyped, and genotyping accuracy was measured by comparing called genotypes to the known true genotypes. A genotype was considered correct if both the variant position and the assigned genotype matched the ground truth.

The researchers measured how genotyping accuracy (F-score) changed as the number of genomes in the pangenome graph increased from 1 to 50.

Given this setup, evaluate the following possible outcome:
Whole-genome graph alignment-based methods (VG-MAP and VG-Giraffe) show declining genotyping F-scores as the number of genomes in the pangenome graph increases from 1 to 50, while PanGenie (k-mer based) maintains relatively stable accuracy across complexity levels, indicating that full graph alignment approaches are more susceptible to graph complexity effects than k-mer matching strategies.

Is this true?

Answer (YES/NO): NO